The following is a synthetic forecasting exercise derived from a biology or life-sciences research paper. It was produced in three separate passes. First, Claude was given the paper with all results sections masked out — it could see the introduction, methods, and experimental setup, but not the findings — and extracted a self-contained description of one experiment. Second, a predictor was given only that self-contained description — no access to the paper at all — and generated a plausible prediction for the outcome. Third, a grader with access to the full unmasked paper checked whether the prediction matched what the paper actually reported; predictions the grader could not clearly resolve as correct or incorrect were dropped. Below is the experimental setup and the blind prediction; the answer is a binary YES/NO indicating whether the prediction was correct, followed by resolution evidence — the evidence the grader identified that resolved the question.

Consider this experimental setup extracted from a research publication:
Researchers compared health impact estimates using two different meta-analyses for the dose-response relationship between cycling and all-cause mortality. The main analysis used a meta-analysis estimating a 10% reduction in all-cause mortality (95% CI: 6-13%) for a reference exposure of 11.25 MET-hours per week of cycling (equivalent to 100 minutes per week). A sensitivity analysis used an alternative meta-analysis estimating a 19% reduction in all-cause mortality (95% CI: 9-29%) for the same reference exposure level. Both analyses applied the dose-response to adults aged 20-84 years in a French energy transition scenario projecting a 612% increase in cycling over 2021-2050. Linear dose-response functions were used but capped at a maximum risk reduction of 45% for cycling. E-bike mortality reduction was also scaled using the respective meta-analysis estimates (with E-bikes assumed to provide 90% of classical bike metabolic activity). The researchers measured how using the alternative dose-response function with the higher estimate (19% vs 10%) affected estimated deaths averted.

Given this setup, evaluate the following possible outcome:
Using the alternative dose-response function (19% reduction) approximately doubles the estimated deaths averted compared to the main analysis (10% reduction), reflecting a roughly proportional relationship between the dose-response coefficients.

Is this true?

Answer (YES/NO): YES